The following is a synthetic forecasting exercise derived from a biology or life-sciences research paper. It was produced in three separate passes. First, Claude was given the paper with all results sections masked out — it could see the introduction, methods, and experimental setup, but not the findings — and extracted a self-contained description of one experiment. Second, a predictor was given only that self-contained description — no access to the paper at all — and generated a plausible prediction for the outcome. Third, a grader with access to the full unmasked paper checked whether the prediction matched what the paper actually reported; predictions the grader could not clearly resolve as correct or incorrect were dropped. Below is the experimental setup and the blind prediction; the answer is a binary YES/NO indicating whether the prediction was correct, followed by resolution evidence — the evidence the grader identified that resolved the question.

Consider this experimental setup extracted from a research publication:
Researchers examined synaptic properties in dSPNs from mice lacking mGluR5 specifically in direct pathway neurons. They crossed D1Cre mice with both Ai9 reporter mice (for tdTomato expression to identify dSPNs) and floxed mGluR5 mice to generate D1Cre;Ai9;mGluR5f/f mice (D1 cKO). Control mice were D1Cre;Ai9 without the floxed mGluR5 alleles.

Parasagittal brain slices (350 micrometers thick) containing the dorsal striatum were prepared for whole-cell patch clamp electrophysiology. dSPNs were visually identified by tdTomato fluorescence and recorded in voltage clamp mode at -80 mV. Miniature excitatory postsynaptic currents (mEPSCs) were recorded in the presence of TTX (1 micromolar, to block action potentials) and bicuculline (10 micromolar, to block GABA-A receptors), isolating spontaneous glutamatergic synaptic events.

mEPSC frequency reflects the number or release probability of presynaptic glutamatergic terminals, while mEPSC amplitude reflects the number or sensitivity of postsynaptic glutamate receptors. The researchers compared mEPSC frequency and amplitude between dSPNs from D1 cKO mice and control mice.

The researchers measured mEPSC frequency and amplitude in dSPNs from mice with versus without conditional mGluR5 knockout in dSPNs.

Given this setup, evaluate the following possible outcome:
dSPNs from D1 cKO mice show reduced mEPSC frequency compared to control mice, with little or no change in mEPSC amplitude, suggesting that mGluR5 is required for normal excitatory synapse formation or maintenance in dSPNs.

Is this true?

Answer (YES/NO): NO